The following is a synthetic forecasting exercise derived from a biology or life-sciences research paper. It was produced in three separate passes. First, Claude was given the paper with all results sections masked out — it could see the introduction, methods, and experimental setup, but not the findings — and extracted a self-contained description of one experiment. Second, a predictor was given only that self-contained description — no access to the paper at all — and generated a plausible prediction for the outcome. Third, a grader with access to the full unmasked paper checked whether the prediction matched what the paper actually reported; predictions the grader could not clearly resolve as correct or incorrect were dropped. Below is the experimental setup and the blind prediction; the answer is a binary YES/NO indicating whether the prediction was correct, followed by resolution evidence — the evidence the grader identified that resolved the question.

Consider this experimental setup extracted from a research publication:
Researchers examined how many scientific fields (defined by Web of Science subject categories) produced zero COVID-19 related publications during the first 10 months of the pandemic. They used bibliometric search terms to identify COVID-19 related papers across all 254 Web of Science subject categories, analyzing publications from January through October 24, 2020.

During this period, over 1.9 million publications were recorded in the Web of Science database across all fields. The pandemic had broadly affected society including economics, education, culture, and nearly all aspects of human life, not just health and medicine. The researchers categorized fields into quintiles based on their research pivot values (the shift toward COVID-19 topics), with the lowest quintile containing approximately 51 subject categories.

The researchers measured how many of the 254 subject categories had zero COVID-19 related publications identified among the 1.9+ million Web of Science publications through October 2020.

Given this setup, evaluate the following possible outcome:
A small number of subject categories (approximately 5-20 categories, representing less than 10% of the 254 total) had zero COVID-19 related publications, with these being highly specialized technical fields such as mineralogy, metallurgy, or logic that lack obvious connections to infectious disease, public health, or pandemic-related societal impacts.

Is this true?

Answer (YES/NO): NO